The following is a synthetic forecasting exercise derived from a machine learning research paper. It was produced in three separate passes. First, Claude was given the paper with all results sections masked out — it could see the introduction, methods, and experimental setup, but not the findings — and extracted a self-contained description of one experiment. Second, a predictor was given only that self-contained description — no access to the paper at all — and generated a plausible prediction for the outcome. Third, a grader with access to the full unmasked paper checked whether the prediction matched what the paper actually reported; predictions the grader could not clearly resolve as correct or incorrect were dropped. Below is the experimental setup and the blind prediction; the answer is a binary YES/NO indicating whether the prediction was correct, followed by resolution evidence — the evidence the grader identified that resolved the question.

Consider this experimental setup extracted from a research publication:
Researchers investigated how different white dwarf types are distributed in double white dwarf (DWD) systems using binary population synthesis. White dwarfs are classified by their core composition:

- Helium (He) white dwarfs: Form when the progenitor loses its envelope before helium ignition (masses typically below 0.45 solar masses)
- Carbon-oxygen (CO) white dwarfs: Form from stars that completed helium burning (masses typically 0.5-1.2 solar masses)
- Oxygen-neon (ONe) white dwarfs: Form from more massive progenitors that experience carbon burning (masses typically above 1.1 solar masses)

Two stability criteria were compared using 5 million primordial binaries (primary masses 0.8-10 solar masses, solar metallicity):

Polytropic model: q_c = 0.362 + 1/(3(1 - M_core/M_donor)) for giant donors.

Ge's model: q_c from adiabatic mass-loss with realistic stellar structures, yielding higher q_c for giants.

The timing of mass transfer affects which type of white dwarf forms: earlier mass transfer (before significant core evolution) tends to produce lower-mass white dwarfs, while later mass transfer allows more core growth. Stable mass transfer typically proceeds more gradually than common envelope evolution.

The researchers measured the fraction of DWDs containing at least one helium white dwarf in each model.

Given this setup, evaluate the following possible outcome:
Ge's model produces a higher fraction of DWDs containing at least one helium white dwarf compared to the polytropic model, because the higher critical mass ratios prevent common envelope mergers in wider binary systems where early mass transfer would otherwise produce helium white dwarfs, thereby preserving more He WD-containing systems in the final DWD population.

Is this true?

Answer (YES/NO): NO